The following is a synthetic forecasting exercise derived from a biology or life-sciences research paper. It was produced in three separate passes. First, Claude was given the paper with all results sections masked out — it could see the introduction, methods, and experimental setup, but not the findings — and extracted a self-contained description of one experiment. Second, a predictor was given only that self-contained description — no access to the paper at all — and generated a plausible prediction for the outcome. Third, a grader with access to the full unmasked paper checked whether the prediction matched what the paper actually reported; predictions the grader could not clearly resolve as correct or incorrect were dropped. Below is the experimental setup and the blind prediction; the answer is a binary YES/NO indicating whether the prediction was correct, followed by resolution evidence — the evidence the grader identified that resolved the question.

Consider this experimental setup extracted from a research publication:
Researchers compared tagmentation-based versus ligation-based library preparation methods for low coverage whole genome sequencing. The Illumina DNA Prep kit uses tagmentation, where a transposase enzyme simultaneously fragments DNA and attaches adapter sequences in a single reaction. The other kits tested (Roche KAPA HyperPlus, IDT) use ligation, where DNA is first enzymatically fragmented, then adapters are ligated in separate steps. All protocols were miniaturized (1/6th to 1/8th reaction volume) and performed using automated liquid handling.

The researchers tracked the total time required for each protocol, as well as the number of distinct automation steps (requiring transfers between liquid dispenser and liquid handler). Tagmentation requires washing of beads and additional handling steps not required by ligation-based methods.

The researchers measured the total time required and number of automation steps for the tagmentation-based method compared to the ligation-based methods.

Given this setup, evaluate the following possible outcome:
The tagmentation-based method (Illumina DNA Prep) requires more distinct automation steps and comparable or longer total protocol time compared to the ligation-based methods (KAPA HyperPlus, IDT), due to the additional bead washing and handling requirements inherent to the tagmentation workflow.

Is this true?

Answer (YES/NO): NO